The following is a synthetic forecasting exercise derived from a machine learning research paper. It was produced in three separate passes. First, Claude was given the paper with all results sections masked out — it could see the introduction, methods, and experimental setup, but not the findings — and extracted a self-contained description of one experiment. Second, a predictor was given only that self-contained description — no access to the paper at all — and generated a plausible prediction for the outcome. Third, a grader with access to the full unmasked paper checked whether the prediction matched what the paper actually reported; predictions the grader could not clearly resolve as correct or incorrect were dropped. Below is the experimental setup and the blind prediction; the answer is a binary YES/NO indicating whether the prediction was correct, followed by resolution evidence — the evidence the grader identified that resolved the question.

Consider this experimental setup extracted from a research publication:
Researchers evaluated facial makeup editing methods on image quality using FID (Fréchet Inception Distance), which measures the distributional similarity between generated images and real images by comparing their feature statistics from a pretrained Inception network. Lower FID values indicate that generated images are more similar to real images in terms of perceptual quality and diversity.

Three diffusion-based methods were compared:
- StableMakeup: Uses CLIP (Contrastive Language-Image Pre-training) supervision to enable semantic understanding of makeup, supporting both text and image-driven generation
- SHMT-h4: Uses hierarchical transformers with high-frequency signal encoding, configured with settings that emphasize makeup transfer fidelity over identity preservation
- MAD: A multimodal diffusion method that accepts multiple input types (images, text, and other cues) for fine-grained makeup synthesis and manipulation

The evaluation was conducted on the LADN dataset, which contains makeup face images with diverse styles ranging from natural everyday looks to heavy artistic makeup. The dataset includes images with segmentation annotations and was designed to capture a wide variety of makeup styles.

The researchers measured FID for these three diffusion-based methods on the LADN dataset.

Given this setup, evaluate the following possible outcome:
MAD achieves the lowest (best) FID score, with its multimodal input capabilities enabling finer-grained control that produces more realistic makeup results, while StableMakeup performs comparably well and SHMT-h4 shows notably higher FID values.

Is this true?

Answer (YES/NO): NO